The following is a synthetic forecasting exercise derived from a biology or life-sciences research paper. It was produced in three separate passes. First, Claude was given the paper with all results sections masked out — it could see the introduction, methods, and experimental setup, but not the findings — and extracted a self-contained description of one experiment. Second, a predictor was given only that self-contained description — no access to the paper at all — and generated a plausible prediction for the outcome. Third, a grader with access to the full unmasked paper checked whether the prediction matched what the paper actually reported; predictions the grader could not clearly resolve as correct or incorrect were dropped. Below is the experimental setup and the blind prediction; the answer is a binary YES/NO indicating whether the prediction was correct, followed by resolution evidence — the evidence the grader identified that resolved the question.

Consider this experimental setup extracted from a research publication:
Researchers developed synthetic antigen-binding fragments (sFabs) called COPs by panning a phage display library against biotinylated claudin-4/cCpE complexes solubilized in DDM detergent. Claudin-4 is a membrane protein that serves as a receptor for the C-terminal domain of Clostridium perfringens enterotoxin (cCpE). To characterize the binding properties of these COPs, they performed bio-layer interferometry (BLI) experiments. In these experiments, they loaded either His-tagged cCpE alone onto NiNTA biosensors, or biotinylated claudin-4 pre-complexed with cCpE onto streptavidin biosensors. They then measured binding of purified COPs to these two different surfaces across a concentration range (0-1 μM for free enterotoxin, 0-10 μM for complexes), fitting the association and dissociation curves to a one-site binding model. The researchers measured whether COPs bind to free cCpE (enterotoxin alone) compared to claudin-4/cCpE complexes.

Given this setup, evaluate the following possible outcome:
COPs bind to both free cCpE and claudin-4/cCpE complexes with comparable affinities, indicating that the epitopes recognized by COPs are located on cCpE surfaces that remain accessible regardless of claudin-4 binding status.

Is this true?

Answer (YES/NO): YES